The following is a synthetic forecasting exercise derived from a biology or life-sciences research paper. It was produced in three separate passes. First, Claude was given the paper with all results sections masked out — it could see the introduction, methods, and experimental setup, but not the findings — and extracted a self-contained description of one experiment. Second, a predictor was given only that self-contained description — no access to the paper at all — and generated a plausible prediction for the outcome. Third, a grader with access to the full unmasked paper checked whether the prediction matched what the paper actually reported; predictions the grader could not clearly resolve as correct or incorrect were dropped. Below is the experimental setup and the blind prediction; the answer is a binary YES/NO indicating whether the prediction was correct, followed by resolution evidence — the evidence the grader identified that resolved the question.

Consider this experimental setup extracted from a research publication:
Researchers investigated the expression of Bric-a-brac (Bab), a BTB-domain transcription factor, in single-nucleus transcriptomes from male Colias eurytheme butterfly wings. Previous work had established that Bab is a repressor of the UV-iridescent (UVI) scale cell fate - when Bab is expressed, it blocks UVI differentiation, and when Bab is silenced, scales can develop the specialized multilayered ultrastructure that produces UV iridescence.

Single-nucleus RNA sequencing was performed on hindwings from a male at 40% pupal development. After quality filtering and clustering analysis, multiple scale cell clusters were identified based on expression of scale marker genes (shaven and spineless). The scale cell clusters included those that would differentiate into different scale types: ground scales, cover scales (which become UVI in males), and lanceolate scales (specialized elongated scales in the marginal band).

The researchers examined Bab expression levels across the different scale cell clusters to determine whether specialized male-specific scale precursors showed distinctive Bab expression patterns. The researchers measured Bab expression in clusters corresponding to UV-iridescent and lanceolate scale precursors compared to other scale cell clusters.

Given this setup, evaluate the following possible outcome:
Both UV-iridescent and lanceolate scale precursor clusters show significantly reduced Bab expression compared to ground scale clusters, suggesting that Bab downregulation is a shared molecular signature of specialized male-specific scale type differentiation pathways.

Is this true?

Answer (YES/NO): YES